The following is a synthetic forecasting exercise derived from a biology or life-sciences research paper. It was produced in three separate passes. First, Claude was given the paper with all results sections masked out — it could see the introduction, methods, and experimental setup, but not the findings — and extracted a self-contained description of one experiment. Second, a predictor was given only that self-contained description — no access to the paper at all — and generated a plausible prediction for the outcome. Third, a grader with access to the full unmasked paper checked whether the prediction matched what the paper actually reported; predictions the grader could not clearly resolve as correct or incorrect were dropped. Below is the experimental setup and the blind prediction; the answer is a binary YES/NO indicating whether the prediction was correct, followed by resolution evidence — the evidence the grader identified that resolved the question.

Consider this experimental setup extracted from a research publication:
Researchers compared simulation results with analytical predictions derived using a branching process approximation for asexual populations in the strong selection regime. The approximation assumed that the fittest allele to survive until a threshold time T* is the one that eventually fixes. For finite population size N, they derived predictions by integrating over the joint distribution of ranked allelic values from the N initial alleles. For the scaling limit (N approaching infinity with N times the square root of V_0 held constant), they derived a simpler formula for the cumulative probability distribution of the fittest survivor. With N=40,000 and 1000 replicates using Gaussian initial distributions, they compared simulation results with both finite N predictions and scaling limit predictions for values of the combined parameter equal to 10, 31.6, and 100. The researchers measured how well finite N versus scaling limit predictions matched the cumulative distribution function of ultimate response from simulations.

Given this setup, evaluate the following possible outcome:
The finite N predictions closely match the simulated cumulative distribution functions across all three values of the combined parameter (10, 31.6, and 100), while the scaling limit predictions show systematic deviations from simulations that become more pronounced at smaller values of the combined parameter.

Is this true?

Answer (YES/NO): NO